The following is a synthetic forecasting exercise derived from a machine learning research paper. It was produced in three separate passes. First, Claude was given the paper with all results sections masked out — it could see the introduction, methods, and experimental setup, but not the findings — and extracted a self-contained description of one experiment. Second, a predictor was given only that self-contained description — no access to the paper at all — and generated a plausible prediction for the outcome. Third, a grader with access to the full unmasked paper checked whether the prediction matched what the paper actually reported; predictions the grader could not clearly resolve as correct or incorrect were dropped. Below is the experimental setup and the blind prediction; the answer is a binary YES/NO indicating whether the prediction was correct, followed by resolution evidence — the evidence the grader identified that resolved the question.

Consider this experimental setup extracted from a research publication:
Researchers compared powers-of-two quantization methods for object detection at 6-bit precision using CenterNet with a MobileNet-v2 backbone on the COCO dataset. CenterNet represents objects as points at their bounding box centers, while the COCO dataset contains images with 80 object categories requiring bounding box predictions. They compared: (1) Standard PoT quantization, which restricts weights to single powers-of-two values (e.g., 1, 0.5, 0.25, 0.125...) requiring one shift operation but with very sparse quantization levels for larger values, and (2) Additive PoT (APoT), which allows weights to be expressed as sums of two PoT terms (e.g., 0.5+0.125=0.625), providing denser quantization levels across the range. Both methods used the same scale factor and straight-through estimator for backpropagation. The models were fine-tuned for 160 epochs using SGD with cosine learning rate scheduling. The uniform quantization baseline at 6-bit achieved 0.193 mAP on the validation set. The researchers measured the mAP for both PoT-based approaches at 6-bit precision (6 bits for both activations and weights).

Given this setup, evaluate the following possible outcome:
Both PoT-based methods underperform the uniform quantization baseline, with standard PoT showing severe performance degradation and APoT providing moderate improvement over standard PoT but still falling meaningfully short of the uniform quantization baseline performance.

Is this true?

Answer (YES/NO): NO